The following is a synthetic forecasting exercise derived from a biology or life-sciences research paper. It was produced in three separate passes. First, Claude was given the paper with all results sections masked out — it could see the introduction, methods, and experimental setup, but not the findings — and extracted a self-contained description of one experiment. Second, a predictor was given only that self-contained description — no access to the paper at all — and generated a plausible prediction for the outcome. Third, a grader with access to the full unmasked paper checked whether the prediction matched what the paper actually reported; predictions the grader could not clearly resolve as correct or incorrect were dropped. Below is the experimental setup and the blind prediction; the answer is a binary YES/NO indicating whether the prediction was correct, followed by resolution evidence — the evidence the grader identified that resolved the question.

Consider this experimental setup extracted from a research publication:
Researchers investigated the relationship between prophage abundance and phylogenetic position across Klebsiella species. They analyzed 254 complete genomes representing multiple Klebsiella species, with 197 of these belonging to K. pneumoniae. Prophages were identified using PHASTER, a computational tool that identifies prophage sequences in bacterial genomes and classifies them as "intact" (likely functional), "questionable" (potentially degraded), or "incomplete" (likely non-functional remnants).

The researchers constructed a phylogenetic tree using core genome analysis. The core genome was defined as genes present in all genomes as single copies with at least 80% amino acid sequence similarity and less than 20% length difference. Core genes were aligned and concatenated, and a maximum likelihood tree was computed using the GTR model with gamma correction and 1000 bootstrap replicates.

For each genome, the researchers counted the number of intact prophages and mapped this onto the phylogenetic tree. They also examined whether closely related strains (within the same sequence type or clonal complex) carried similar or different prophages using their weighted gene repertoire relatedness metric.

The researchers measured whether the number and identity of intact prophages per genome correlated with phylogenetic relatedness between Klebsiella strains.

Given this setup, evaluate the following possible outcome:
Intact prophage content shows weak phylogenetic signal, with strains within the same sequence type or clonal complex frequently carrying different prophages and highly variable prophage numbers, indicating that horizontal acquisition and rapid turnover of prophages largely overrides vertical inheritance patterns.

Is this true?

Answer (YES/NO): YES